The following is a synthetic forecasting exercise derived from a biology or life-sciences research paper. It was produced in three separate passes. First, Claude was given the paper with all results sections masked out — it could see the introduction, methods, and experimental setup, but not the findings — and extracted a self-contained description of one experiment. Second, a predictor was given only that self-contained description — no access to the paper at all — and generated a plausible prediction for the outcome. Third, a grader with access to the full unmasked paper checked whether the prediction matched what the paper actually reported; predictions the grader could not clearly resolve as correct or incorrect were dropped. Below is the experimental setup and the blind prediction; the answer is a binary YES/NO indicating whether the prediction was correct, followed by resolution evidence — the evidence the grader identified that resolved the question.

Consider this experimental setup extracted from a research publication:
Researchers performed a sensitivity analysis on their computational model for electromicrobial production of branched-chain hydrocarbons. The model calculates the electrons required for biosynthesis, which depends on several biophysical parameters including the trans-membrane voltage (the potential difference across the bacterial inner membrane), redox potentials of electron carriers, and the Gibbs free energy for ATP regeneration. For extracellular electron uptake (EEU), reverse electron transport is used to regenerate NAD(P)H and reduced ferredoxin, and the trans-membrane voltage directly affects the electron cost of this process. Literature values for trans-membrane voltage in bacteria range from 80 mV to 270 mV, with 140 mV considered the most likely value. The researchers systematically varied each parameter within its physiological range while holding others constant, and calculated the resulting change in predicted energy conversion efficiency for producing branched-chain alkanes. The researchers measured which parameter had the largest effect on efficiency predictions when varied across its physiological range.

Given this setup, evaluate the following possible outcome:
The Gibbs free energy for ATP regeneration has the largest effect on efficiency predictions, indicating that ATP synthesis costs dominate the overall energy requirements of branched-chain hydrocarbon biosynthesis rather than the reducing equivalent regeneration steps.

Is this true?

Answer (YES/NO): NO